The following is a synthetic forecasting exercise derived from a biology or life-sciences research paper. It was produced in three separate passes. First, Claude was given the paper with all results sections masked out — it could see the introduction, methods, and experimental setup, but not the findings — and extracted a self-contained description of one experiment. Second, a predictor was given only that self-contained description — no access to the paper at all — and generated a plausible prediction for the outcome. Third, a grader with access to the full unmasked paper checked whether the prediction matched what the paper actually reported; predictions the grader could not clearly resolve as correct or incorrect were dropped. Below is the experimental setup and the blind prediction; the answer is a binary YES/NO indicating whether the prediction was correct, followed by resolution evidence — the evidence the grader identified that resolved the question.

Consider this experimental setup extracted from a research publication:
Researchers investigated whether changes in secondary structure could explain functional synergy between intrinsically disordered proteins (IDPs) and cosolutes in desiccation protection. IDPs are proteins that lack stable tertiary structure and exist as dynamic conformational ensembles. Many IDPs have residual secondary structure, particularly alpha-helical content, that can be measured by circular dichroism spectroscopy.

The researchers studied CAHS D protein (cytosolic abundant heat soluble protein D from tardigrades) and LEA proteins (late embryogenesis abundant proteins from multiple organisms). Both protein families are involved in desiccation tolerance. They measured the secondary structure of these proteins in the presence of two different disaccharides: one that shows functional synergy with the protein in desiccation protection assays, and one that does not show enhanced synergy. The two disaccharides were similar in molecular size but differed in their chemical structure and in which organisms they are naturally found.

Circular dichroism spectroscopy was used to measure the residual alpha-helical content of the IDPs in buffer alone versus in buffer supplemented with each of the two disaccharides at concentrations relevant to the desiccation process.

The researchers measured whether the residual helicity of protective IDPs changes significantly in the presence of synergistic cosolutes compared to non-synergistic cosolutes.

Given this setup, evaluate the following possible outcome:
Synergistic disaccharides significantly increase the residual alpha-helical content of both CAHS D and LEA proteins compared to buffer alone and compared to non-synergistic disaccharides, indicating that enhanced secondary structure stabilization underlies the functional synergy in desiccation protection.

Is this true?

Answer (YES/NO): NO